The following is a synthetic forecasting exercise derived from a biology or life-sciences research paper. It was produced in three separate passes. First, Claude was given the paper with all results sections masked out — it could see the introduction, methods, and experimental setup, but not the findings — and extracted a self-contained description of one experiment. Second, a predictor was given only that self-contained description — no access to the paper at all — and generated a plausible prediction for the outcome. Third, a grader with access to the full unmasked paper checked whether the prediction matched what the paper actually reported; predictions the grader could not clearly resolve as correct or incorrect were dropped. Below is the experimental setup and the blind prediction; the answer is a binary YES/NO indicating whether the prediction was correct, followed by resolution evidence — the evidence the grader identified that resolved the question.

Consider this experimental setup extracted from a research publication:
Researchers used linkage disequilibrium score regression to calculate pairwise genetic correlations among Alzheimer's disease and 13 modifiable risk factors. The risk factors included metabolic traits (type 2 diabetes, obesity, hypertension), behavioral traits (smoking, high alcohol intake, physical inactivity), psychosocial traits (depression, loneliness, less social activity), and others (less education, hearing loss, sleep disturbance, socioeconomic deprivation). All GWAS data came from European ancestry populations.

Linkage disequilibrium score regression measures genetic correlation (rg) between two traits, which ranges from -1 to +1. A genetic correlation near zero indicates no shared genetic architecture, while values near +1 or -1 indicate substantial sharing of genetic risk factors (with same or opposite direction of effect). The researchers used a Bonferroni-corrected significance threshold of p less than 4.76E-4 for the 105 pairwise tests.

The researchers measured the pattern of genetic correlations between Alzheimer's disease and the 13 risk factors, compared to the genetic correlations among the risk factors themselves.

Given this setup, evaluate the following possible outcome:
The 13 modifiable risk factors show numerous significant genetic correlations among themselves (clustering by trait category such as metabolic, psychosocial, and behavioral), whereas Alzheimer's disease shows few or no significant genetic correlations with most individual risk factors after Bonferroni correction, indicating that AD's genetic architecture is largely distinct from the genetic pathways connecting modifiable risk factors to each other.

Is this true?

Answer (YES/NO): YES